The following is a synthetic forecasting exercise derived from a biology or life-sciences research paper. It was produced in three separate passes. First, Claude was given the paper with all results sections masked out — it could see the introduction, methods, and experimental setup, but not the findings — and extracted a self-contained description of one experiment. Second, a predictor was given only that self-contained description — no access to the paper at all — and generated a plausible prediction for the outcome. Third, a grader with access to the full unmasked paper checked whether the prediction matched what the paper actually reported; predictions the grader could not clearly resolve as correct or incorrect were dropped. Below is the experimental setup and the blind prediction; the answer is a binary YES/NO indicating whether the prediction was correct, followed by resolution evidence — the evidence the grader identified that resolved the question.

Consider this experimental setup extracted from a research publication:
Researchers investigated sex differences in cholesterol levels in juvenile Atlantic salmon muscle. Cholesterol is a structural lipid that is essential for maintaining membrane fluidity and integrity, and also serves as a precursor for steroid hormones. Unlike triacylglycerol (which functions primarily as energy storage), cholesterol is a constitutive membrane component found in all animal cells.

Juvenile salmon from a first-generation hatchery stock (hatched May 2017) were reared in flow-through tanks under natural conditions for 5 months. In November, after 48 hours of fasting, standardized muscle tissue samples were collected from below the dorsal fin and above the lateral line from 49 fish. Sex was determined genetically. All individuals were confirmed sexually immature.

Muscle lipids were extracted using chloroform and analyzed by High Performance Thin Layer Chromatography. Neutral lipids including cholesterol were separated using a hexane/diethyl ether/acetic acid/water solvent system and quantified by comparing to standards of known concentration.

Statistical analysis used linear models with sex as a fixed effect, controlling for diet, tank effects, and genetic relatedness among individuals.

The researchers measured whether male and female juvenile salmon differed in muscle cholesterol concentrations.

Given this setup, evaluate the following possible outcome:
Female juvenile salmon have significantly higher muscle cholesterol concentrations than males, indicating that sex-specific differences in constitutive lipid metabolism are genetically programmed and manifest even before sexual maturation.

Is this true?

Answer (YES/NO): NO